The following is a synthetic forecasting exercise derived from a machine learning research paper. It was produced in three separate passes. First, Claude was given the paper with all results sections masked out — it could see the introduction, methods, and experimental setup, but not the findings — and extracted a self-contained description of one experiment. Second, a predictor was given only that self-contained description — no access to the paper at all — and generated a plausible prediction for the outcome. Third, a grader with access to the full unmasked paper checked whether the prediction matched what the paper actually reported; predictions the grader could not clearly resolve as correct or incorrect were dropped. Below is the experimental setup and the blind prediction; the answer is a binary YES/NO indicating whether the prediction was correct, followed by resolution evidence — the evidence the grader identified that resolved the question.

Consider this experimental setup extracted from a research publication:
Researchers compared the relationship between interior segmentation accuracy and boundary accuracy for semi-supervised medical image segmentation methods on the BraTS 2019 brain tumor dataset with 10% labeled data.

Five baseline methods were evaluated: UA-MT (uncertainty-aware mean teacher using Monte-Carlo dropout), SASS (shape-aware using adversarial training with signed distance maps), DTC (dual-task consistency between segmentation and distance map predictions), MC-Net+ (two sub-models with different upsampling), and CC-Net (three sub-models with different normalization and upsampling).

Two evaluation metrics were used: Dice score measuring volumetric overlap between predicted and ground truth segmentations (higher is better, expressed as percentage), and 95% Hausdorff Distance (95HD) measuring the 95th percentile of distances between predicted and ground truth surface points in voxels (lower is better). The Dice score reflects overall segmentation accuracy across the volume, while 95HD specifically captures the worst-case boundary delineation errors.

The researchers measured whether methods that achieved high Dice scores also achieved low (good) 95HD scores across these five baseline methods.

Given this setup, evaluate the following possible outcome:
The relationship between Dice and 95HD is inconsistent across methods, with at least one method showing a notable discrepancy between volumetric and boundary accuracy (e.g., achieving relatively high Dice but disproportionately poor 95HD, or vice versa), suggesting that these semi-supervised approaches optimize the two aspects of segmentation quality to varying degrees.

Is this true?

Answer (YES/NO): YES